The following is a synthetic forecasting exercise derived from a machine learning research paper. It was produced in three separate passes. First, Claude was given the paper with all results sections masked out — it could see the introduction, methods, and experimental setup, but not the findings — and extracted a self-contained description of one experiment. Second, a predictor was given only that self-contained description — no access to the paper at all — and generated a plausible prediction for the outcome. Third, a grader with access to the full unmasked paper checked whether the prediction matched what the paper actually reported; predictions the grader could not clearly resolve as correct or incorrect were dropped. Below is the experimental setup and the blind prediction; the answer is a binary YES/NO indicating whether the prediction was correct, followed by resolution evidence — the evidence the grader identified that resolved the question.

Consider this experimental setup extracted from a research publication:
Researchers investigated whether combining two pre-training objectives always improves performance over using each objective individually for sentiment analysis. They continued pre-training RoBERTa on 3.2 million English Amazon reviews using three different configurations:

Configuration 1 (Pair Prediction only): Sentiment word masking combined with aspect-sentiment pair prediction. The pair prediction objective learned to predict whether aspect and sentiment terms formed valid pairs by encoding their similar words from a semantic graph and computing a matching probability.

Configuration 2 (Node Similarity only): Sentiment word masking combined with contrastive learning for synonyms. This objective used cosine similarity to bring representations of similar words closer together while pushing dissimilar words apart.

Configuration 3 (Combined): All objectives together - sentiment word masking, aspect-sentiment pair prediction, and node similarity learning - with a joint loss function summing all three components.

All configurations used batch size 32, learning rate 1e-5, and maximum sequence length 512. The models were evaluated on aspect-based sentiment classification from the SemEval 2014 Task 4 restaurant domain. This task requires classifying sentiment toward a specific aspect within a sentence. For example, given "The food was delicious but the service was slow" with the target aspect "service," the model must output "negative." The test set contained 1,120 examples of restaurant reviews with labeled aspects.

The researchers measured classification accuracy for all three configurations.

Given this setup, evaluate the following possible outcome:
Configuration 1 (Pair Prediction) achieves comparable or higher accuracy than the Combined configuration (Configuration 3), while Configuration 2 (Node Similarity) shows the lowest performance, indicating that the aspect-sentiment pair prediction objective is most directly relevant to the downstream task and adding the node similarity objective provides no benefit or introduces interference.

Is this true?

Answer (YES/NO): NO